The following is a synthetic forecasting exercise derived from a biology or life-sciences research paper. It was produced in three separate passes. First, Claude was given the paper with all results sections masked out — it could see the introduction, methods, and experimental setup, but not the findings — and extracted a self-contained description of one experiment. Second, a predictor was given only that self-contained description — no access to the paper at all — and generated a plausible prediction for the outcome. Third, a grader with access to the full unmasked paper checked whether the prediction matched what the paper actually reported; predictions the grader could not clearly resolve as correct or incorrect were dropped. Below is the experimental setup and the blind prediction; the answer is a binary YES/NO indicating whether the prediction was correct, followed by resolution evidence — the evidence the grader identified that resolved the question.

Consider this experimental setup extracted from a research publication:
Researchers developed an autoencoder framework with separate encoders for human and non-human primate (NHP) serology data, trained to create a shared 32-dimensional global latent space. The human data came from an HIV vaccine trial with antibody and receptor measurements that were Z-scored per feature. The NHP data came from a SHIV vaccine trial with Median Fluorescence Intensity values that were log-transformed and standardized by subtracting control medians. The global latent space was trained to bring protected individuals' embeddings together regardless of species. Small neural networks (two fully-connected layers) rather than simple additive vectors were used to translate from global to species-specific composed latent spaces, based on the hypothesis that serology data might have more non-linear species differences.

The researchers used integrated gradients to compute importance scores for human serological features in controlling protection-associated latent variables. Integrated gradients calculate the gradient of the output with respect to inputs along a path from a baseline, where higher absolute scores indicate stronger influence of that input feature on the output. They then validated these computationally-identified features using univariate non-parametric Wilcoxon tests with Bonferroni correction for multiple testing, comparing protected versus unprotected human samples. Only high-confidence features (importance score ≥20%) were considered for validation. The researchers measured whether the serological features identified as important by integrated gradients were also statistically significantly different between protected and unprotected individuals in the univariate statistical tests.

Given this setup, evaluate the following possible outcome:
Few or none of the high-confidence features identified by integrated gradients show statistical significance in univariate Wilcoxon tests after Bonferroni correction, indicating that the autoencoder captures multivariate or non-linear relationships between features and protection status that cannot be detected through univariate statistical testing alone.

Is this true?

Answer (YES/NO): NO